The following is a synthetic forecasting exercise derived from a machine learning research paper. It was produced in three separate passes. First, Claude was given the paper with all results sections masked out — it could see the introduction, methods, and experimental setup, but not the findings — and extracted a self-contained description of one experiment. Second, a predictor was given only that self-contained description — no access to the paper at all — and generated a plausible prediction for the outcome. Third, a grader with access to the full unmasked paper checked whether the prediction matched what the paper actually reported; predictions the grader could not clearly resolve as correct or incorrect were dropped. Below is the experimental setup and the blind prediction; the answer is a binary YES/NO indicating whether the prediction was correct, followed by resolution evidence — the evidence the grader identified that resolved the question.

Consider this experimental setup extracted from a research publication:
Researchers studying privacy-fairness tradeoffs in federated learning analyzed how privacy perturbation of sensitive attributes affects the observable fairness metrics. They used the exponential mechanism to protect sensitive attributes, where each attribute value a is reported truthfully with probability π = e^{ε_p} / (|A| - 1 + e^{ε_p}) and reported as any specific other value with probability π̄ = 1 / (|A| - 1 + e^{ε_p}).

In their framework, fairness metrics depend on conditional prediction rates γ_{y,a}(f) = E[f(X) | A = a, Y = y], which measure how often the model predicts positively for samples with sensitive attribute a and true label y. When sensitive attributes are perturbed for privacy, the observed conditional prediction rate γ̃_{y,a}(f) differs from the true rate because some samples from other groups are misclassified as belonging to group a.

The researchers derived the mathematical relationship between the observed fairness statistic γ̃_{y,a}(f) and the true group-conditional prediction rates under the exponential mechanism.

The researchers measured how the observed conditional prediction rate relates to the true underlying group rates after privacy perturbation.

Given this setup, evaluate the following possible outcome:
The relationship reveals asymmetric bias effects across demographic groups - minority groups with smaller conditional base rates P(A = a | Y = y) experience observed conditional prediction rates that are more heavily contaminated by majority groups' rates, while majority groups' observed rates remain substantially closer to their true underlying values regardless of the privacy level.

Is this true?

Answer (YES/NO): NO